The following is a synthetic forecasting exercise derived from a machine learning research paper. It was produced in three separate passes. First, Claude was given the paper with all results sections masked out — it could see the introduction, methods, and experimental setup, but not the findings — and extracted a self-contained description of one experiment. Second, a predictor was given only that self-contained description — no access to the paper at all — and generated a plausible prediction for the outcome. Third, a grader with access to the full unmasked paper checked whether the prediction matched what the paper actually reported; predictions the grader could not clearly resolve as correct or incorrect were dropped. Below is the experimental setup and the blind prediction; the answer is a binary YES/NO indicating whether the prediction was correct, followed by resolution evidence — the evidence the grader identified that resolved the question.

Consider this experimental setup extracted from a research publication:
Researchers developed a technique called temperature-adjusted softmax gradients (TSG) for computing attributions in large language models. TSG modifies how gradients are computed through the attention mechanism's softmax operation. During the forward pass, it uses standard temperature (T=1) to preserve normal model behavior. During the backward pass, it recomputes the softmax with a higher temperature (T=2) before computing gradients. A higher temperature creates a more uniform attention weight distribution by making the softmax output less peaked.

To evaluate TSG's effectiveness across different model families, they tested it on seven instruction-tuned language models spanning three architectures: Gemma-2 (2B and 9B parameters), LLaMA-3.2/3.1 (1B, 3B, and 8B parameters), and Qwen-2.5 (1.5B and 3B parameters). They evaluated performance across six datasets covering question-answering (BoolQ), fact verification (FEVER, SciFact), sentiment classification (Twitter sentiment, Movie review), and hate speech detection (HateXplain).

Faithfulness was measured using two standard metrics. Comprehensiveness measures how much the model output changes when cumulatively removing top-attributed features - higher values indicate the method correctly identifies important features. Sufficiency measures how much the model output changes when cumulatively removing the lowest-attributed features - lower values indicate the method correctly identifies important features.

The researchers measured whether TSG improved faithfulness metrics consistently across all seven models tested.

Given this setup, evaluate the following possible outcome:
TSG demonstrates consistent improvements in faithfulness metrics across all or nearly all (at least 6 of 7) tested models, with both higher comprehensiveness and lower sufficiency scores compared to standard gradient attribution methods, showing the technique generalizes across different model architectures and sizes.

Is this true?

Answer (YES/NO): NO